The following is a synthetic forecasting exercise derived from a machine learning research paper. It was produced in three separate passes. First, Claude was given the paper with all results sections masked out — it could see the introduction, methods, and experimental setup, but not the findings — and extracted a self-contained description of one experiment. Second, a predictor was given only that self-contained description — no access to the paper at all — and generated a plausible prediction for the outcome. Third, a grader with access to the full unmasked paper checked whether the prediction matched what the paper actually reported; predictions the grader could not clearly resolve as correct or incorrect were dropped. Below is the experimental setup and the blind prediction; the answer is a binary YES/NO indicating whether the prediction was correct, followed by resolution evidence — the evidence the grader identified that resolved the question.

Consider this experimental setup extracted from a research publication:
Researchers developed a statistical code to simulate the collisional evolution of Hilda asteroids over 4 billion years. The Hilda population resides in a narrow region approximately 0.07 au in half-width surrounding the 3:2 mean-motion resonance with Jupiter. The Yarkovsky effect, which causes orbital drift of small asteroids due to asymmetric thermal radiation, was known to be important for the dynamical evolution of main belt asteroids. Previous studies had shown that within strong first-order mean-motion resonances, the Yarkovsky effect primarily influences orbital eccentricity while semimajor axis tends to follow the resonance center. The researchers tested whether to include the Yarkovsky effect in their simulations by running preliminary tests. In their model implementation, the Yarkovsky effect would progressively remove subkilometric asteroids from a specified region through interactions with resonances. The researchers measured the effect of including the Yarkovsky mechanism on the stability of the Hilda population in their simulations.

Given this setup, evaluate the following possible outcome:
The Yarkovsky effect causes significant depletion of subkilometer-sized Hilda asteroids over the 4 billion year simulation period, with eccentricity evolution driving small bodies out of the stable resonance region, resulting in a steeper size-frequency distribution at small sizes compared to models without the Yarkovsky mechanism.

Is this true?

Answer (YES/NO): NO